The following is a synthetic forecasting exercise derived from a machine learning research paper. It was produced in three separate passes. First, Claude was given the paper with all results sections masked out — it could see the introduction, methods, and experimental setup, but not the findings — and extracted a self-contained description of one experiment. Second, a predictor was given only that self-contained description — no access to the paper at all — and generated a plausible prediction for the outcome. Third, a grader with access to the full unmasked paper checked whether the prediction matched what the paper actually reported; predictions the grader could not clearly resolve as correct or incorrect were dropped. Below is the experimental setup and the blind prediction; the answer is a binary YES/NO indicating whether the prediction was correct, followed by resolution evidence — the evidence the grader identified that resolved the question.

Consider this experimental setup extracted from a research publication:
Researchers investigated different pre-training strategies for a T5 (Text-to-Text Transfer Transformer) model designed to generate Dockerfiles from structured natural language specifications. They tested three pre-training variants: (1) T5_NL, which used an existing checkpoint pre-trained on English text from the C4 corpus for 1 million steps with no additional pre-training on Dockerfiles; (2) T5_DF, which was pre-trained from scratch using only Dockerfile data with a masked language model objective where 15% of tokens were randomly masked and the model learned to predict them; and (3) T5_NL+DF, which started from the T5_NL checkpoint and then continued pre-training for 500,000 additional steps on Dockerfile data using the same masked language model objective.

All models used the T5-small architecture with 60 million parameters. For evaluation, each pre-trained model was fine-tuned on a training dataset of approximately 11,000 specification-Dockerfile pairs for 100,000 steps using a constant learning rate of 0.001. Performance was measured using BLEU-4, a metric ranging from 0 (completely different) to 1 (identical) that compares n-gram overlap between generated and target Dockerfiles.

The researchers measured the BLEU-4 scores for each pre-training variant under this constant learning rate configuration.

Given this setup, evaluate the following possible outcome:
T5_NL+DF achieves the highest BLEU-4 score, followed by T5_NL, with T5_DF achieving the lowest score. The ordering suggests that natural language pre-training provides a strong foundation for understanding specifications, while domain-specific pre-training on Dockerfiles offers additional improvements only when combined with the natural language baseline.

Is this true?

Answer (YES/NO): NO